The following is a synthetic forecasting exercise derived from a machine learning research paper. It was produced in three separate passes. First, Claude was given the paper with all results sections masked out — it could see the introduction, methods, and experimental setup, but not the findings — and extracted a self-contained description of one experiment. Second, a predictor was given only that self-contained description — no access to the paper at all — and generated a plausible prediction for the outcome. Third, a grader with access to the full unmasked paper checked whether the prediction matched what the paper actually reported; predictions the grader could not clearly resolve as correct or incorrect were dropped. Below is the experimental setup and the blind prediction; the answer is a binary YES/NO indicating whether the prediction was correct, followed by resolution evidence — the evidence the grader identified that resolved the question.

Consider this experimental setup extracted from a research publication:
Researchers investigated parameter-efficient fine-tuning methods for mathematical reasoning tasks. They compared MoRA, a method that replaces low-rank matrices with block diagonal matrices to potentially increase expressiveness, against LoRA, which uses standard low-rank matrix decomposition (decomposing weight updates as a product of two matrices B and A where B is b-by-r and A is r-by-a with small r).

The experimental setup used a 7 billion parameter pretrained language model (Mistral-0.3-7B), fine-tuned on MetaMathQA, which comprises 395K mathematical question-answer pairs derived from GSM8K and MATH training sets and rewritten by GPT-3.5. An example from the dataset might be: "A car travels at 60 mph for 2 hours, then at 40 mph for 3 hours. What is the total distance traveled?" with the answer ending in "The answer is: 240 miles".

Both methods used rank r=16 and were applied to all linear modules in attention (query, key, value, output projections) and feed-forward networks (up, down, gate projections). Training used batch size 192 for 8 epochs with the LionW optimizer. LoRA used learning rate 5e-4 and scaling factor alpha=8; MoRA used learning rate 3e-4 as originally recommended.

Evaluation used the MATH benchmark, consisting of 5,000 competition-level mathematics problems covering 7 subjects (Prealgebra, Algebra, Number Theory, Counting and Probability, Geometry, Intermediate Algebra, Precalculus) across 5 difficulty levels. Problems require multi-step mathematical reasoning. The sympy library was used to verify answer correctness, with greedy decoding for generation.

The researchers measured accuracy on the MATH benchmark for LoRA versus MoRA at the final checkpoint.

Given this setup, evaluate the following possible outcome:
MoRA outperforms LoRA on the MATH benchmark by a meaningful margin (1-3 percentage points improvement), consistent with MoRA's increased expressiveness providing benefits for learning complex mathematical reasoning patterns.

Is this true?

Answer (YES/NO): NO